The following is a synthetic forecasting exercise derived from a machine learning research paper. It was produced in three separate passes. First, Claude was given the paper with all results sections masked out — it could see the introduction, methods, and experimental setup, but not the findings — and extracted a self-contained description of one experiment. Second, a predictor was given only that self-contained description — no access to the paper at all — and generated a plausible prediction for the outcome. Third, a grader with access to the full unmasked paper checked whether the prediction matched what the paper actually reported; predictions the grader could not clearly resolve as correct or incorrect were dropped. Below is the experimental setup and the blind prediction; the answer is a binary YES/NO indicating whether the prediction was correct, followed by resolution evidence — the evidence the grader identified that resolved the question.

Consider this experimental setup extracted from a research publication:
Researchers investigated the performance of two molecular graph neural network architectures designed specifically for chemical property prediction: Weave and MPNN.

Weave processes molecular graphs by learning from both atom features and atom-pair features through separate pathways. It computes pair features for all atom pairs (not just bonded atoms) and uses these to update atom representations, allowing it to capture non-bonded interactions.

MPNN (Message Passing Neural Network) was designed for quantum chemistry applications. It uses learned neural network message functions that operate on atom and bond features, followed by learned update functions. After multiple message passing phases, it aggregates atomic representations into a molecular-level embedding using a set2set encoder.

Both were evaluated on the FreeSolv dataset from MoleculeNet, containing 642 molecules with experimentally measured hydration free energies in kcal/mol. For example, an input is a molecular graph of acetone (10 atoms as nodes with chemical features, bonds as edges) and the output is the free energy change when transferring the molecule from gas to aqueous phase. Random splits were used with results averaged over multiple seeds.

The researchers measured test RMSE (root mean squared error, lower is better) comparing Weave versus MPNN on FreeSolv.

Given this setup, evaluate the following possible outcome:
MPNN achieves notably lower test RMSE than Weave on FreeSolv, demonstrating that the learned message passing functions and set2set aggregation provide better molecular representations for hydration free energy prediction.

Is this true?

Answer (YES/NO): NO